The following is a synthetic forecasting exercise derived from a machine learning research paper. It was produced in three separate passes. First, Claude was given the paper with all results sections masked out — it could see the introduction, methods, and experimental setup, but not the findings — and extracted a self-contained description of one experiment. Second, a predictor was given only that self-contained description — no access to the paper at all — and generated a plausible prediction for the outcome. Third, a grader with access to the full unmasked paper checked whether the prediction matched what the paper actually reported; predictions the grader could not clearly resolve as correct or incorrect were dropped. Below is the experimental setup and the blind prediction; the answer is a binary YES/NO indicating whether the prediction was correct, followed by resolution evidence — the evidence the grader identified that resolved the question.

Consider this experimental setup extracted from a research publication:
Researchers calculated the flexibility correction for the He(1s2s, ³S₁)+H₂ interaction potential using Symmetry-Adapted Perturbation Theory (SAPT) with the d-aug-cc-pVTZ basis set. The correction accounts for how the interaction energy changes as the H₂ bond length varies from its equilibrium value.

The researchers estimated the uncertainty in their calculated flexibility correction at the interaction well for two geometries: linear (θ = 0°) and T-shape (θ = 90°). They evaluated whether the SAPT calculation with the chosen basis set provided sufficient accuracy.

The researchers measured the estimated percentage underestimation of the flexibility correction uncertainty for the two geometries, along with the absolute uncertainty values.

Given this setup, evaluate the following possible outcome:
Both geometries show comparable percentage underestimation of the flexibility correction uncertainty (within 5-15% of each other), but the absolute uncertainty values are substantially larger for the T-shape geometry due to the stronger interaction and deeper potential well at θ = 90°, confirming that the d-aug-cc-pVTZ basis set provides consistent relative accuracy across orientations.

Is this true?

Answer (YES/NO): NO